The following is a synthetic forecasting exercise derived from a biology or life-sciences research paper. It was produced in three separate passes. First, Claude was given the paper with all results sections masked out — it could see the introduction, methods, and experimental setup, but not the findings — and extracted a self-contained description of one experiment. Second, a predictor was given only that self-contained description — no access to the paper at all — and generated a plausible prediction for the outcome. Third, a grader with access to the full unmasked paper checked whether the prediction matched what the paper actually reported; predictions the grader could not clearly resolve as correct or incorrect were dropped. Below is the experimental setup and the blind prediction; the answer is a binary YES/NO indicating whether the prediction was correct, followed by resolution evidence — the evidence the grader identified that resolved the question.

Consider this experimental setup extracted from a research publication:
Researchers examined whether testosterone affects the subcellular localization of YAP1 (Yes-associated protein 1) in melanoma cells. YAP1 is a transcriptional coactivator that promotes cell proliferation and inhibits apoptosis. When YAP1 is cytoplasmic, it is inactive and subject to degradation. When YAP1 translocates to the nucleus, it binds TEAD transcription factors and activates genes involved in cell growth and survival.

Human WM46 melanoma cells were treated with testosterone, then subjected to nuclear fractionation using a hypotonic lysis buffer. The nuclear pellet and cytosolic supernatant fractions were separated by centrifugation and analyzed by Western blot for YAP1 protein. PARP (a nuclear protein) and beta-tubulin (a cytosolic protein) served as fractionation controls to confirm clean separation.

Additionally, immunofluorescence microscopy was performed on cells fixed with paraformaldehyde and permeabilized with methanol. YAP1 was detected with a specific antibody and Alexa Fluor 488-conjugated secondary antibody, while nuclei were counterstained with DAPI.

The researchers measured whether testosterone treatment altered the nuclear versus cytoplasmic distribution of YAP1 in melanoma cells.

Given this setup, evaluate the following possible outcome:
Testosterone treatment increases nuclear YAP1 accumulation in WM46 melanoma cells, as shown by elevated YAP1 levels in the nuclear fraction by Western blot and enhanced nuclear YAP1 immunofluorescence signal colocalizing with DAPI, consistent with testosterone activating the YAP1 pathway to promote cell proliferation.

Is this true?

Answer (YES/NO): YES